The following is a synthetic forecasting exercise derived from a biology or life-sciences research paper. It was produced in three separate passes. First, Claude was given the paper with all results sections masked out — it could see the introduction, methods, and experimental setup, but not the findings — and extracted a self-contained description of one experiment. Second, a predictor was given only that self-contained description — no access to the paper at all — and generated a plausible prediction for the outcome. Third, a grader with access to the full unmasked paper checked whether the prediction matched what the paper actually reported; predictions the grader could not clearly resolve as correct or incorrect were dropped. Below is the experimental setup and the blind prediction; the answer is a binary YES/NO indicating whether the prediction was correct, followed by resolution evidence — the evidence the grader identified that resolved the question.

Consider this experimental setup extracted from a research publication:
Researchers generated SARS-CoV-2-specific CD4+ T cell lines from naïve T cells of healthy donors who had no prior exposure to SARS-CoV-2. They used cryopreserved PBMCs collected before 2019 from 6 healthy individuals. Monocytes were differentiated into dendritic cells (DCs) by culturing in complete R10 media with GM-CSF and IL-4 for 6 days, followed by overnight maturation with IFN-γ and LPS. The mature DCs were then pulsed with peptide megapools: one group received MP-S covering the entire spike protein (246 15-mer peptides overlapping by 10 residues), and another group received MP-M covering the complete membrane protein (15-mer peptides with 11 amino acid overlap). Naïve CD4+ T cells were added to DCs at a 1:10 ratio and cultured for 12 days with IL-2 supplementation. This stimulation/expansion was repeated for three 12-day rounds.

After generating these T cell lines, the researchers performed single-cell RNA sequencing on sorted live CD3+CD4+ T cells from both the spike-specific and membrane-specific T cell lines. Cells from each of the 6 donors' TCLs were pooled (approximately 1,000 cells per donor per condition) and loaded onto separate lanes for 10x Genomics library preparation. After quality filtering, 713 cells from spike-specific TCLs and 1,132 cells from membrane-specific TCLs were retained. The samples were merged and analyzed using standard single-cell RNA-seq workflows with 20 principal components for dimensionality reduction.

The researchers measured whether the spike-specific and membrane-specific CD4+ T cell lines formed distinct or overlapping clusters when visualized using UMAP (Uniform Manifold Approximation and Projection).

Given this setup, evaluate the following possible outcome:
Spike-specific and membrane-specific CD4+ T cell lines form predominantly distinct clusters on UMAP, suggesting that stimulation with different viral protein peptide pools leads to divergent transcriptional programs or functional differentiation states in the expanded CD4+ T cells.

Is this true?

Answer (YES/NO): YES